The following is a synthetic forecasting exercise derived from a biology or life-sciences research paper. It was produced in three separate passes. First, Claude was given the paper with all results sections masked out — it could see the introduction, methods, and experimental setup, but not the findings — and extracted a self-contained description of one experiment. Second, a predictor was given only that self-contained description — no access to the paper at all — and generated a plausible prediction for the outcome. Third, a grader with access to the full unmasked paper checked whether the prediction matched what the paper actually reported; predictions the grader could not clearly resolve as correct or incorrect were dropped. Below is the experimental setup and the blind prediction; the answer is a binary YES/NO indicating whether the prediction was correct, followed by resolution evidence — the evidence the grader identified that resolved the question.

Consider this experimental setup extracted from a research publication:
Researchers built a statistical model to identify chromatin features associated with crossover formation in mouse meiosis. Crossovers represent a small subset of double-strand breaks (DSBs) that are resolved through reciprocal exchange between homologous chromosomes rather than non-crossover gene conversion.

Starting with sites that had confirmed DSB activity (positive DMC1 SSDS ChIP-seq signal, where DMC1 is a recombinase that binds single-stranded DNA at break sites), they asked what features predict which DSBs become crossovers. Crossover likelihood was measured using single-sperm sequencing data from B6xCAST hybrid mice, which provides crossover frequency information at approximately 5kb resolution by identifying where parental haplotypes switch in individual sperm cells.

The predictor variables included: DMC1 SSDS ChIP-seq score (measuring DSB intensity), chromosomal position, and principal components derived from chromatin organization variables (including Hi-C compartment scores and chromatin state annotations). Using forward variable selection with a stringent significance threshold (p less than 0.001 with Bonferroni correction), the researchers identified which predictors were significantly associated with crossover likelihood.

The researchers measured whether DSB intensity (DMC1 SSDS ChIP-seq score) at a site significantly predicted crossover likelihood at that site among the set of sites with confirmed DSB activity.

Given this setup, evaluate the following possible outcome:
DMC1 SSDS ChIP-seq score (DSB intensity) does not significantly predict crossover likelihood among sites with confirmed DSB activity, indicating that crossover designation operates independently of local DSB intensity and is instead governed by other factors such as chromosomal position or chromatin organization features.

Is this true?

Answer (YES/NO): NO